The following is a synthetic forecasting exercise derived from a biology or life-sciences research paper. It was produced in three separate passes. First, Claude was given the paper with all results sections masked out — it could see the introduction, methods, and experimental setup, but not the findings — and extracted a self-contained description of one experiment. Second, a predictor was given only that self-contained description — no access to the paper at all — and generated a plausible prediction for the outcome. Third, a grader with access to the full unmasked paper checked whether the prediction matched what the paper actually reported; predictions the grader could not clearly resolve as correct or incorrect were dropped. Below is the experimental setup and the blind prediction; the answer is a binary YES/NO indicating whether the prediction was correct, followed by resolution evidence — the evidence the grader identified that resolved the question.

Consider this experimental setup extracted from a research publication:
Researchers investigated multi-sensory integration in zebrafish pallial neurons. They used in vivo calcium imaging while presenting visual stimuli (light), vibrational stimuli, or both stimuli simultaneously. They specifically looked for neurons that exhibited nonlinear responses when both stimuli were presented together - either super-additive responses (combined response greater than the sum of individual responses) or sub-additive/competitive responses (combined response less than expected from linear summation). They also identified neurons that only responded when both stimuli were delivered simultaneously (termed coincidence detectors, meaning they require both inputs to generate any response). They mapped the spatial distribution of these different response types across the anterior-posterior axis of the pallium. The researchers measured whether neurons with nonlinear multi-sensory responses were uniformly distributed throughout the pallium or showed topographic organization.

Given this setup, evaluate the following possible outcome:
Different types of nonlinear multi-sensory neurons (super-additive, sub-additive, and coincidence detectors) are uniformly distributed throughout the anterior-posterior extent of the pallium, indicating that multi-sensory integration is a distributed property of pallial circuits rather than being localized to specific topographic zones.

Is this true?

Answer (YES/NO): NO